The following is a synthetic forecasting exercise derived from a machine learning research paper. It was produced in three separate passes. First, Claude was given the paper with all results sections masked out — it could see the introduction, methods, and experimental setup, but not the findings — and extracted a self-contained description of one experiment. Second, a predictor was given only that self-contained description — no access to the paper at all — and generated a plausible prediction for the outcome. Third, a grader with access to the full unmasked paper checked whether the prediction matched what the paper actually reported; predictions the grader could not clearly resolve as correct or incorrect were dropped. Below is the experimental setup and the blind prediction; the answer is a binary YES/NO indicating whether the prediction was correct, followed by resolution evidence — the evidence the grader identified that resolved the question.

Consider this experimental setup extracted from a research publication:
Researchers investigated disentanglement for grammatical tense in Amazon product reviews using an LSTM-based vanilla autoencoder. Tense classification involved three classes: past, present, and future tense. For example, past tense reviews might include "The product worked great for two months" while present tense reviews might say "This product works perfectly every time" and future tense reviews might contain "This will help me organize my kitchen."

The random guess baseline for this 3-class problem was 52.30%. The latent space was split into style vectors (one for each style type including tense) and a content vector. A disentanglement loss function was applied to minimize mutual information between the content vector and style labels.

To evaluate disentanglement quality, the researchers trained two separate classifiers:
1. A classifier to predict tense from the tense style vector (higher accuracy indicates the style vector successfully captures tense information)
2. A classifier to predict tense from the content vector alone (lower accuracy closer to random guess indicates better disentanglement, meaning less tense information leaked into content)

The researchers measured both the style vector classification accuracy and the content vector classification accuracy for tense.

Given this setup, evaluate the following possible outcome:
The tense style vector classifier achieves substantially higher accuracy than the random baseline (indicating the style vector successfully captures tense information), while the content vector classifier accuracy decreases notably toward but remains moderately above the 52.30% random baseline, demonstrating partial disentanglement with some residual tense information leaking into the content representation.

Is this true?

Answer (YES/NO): YES